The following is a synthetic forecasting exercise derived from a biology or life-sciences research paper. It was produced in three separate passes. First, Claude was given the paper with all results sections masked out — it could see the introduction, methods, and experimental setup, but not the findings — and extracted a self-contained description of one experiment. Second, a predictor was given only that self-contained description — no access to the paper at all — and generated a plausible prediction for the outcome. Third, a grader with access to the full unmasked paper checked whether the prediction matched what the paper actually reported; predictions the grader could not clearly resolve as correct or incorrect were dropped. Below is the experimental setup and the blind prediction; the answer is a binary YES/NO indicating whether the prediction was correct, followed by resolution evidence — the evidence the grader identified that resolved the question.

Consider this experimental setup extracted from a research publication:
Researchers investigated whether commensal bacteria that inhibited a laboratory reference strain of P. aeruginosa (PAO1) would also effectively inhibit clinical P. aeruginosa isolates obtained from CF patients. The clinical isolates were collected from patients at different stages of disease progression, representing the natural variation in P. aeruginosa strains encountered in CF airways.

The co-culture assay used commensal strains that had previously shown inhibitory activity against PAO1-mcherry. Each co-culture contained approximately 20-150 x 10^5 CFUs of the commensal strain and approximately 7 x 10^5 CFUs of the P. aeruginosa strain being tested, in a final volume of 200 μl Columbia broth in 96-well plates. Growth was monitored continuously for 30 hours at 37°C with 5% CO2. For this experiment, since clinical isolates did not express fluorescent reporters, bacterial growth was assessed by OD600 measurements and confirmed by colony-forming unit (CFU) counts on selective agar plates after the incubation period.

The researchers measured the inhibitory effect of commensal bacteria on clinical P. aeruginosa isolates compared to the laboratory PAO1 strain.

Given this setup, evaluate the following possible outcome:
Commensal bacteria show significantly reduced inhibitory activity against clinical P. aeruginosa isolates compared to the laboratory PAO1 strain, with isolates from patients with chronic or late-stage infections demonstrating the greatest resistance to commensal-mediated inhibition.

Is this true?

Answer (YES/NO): NO